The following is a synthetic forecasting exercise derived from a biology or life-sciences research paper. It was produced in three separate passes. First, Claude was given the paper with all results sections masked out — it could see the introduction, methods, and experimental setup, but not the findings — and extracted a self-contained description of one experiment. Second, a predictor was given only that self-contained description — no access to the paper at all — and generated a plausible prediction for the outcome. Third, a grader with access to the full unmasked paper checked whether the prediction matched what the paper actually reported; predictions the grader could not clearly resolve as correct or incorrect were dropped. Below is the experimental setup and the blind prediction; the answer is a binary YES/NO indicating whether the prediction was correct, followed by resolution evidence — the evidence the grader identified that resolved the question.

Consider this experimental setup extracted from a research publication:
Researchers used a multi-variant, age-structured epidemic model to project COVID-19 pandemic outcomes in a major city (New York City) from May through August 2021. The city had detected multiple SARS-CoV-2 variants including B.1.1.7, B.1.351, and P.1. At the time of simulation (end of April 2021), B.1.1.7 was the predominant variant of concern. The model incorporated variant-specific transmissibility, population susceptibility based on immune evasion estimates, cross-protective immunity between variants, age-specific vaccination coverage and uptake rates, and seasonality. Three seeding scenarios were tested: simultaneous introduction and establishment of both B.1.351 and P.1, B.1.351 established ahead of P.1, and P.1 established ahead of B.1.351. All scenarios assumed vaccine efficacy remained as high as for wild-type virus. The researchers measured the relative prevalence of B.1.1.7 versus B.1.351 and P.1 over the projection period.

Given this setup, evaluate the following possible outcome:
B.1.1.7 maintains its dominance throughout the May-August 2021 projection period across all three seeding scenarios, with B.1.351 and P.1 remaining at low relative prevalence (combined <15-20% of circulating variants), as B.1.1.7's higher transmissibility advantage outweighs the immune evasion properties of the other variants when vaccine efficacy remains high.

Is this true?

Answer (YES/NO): NO